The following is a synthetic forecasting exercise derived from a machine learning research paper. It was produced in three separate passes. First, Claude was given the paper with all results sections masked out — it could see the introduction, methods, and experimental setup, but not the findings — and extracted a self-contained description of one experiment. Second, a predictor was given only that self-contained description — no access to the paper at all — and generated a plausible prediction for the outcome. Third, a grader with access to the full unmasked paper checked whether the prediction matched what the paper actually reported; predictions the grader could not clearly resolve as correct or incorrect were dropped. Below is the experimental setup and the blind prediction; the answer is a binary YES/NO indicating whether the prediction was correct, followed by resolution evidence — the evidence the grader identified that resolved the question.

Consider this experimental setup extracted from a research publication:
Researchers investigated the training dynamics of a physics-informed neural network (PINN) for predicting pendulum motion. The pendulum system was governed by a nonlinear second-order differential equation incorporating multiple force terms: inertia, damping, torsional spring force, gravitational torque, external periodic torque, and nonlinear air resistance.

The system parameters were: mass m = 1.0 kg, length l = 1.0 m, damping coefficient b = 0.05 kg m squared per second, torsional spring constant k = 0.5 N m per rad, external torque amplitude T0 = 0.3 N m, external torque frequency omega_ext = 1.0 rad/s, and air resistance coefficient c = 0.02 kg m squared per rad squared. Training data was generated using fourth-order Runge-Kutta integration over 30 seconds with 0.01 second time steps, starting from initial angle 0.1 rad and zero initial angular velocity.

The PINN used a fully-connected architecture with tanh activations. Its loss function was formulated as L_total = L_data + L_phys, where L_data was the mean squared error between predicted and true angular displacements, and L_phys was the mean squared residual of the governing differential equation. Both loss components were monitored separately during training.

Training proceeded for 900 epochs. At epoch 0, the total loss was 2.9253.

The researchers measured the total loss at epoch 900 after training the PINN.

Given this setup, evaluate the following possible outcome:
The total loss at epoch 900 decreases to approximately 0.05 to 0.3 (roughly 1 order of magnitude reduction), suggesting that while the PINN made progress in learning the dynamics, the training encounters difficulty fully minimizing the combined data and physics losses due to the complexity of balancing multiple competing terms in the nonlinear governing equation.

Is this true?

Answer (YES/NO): NO